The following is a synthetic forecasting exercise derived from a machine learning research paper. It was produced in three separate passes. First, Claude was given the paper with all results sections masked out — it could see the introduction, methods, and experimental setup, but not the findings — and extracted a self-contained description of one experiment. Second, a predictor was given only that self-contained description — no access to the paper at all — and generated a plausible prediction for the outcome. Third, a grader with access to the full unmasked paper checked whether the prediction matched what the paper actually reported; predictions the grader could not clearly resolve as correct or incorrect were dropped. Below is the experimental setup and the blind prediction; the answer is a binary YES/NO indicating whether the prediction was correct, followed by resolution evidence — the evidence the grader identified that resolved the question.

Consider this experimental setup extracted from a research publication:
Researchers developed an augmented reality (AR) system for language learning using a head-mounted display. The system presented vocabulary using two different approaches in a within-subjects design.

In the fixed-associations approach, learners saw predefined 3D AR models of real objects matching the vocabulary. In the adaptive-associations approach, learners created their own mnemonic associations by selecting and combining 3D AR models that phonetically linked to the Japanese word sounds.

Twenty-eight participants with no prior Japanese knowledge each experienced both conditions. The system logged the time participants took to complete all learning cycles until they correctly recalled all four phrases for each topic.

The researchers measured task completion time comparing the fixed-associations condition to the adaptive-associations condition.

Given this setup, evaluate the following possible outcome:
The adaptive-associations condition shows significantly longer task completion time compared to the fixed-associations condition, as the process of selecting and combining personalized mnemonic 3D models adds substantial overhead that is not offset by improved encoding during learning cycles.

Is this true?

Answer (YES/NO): NO